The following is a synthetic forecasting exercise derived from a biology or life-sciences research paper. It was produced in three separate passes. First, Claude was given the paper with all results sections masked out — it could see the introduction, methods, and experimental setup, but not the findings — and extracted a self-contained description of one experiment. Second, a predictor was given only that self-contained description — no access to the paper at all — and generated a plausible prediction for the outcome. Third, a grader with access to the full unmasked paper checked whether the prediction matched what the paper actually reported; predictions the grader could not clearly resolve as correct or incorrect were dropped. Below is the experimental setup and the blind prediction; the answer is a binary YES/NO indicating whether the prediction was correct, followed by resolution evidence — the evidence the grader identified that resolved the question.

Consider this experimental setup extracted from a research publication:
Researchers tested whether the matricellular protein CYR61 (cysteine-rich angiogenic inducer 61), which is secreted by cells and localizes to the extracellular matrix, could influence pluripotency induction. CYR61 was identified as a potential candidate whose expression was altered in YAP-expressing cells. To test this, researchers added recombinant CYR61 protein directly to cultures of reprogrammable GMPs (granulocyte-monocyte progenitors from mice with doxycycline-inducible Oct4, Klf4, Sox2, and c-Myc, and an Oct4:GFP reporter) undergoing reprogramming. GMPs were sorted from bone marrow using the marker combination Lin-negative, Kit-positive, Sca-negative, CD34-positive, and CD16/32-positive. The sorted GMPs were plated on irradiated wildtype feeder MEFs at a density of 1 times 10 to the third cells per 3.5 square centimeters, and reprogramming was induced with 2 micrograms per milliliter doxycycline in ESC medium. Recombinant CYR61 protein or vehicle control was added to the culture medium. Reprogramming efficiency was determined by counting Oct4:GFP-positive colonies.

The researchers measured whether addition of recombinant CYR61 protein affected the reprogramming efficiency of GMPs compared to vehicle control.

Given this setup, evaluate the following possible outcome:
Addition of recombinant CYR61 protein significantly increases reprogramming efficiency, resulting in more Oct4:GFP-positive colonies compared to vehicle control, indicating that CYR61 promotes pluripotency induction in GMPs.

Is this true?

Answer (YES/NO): YES